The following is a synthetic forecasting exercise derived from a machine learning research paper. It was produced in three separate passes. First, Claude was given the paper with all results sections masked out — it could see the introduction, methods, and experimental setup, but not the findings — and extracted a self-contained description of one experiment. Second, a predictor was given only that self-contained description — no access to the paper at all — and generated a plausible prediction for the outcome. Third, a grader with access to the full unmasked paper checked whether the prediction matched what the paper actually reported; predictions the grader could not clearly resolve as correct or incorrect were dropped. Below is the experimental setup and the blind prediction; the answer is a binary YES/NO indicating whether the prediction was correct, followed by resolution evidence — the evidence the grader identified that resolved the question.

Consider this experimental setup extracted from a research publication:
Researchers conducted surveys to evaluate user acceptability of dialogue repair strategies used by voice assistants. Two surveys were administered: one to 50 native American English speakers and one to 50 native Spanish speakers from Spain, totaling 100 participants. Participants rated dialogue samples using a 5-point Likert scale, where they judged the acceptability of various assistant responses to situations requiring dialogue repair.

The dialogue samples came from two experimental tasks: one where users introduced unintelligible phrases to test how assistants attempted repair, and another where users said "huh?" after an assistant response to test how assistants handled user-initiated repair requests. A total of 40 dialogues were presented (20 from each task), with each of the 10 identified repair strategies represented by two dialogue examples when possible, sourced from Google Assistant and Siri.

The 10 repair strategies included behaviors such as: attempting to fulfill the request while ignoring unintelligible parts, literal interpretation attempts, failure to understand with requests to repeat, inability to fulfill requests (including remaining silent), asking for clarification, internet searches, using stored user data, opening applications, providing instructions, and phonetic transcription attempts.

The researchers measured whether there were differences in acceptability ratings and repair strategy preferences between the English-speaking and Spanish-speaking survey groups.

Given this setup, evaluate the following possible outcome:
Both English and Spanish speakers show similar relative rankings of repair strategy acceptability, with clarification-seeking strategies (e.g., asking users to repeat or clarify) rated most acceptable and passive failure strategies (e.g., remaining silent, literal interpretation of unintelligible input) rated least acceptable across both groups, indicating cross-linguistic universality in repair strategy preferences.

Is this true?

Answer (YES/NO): NO